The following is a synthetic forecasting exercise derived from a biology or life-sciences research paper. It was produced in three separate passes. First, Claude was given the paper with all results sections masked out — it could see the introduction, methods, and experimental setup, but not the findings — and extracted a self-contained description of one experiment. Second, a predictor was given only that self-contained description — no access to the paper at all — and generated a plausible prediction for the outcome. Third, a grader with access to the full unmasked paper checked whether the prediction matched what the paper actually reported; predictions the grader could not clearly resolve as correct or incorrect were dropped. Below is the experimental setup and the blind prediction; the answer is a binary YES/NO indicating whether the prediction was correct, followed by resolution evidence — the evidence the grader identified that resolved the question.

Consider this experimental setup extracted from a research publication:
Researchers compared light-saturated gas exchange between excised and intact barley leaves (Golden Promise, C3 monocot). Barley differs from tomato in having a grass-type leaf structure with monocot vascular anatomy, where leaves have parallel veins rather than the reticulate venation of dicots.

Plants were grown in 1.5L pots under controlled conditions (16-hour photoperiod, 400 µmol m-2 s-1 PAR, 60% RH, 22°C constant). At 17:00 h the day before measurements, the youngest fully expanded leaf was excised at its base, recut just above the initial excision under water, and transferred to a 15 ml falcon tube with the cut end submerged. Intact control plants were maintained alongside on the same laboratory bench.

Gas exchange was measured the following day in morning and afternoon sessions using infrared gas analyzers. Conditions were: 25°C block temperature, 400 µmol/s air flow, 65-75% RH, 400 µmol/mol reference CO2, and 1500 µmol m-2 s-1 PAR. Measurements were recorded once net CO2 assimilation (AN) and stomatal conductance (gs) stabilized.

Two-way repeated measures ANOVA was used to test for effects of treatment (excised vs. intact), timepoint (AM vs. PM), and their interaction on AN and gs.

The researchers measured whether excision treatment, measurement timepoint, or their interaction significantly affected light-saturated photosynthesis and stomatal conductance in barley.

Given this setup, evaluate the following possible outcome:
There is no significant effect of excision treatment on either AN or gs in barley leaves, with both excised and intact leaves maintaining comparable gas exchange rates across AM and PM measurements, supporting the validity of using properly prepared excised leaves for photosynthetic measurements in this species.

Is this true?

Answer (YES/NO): YES